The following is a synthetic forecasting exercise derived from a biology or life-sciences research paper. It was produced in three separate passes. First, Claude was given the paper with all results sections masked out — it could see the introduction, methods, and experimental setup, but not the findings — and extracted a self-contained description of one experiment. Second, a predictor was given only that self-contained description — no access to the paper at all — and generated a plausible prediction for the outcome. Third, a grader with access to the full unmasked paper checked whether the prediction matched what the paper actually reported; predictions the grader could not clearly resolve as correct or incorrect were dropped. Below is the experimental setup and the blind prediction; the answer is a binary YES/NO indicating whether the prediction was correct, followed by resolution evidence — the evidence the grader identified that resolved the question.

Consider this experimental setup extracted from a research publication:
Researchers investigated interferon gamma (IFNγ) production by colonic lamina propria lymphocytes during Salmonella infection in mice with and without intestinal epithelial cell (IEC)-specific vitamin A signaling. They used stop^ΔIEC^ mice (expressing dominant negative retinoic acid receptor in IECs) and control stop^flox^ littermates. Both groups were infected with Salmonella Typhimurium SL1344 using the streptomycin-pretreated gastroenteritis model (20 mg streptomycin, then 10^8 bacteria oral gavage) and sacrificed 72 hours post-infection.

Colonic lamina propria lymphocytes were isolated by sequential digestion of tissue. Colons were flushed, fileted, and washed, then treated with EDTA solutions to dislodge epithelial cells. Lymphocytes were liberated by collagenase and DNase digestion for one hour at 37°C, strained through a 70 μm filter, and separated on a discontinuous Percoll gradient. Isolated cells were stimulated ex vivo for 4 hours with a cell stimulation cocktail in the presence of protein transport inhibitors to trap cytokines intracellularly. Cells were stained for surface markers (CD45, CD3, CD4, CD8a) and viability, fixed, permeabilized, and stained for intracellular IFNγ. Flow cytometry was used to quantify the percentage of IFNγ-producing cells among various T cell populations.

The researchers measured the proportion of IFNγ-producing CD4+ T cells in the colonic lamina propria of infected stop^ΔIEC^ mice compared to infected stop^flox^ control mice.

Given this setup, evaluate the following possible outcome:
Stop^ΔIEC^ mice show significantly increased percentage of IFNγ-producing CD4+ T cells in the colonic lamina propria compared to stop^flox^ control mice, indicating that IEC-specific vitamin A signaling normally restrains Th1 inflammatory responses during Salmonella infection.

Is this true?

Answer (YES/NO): NO